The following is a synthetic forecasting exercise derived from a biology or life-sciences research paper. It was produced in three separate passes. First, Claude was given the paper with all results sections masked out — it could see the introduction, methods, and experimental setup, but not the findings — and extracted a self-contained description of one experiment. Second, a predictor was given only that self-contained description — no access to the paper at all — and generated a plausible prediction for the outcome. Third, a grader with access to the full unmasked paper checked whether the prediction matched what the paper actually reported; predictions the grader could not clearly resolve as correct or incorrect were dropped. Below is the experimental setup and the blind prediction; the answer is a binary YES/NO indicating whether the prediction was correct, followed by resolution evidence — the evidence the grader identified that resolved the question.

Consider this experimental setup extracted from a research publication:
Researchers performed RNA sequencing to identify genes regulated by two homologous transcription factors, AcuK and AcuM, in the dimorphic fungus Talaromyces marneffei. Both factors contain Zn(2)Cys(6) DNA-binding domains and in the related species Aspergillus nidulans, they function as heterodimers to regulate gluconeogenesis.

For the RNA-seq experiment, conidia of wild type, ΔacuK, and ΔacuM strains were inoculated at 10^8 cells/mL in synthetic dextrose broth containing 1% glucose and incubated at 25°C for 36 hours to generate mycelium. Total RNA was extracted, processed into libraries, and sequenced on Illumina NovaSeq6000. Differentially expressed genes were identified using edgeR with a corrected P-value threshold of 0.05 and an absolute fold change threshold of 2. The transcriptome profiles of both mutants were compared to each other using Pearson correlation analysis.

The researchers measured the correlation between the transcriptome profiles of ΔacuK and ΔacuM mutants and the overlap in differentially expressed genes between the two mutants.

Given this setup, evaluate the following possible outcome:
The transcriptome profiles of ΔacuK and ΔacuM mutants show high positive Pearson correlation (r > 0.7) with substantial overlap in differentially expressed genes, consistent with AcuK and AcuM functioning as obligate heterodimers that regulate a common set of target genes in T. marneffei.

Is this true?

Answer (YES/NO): NO